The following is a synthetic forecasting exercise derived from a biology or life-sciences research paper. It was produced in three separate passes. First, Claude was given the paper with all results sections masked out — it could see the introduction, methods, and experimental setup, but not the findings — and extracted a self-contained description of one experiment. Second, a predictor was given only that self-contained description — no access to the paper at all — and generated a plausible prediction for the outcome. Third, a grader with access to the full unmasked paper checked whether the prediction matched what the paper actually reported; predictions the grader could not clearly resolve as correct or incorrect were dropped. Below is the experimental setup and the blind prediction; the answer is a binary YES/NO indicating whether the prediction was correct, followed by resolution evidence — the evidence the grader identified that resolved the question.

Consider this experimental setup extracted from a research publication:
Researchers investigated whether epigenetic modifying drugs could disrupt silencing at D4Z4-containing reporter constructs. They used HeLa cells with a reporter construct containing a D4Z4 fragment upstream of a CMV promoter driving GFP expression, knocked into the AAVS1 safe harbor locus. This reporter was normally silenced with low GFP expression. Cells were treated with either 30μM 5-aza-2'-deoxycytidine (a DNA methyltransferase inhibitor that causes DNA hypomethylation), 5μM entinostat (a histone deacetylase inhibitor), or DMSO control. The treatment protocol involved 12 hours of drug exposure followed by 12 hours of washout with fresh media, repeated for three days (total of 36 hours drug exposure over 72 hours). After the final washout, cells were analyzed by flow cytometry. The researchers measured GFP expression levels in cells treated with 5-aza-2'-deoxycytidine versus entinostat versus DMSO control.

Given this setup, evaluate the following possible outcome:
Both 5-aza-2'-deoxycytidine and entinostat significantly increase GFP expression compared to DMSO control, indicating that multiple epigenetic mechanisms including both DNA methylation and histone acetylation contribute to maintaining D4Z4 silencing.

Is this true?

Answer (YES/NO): YES